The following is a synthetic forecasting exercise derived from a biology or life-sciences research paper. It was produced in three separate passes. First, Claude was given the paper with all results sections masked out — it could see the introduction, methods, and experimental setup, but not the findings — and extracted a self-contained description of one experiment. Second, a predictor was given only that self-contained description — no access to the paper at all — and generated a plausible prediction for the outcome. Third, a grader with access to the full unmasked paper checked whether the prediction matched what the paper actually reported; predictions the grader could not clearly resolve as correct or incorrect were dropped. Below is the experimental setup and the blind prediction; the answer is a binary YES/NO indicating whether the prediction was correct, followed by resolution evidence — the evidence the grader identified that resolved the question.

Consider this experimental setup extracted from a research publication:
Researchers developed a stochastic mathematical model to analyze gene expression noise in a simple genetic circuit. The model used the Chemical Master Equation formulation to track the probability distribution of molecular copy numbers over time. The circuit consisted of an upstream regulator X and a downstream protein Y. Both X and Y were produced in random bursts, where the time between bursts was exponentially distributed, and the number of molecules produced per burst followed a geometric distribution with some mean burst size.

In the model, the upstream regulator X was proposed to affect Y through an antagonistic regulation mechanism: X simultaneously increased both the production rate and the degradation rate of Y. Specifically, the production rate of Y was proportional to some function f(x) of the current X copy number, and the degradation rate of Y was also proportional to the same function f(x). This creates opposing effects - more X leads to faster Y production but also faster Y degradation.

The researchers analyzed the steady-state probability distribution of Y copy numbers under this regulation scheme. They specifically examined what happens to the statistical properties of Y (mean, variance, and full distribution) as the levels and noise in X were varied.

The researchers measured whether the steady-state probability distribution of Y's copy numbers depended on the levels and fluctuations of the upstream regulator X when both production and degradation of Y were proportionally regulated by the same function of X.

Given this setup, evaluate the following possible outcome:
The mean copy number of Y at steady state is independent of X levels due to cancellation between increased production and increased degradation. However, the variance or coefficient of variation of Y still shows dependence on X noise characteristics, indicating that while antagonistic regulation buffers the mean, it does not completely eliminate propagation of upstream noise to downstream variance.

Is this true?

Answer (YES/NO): NO